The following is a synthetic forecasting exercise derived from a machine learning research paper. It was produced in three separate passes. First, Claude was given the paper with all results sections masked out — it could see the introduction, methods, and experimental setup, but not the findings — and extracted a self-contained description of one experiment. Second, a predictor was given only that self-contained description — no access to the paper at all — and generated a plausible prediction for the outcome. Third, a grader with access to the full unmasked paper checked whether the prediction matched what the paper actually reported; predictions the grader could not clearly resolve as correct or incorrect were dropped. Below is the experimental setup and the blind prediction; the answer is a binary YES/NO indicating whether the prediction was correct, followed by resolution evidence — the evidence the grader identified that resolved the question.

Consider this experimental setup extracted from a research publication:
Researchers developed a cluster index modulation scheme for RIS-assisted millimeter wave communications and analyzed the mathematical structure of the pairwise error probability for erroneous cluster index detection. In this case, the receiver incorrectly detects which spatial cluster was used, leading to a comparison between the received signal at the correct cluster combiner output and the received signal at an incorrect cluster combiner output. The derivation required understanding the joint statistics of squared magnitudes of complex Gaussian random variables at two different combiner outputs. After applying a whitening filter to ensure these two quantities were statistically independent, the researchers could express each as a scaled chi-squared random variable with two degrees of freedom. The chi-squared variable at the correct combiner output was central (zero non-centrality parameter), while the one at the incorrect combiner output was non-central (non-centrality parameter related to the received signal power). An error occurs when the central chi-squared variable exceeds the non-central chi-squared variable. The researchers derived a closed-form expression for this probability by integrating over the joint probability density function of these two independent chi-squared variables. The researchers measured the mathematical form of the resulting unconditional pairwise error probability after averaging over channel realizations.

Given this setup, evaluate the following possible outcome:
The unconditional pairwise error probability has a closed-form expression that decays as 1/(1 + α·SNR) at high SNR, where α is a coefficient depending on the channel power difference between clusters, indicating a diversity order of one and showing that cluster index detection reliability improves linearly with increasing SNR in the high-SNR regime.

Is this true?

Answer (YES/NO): NO